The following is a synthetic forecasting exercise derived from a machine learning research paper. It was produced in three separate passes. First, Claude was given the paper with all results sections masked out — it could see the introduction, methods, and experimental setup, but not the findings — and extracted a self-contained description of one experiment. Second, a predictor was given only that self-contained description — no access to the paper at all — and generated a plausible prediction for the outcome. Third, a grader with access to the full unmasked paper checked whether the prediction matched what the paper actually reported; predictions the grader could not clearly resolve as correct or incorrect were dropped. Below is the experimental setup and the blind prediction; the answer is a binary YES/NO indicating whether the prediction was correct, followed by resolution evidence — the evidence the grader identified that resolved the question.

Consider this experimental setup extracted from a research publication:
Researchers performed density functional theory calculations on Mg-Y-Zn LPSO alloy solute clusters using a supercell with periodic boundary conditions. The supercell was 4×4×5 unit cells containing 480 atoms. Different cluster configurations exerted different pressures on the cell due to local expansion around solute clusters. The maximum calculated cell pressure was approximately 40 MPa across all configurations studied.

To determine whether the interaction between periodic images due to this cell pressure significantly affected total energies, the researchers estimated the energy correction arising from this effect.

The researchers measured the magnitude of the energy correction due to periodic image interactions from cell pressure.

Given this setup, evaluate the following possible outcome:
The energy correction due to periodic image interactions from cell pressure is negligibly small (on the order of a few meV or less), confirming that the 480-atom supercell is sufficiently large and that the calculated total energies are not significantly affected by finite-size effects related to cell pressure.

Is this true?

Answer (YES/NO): YES